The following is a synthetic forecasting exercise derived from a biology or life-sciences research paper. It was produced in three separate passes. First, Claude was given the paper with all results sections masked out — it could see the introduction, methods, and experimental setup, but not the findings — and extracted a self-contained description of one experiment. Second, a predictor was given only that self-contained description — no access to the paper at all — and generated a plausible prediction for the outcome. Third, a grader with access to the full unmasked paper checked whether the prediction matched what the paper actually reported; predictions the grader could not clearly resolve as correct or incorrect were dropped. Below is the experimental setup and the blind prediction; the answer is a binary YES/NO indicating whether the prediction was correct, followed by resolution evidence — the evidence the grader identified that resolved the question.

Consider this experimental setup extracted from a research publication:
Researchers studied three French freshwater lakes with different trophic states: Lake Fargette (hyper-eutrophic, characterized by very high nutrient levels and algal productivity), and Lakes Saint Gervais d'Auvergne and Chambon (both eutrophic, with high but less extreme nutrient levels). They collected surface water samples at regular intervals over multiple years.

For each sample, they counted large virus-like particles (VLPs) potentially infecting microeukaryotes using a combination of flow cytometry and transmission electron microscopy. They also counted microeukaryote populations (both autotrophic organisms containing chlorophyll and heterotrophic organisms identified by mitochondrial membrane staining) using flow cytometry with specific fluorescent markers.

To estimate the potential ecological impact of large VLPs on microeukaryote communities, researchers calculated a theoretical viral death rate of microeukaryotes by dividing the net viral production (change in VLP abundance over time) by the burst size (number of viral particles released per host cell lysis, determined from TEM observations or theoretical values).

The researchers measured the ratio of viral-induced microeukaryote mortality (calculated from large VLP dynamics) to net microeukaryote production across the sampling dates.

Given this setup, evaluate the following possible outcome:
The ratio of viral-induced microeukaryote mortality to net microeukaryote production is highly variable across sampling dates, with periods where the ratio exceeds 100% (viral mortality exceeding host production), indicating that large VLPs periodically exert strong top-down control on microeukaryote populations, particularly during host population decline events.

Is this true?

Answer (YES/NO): YES